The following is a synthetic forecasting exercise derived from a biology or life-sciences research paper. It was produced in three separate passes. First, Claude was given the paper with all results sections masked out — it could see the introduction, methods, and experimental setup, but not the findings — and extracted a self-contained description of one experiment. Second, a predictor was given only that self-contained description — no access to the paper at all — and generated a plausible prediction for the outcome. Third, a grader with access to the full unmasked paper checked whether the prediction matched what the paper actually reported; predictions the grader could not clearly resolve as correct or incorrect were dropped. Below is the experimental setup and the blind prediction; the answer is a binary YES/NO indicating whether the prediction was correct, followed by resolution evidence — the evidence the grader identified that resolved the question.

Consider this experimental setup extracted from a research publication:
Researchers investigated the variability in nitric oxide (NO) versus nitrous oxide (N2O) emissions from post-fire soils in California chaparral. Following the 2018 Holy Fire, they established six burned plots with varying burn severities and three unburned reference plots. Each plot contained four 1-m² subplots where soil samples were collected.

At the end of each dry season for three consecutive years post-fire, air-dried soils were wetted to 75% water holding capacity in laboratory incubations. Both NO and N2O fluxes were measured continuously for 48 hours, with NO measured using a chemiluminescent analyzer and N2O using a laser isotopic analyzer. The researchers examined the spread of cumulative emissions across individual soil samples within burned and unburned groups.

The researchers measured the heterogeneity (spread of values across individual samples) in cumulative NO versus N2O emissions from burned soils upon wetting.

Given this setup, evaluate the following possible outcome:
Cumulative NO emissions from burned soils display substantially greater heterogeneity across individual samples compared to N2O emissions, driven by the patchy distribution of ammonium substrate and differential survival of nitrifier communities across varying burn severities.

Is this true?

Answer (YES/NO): NO